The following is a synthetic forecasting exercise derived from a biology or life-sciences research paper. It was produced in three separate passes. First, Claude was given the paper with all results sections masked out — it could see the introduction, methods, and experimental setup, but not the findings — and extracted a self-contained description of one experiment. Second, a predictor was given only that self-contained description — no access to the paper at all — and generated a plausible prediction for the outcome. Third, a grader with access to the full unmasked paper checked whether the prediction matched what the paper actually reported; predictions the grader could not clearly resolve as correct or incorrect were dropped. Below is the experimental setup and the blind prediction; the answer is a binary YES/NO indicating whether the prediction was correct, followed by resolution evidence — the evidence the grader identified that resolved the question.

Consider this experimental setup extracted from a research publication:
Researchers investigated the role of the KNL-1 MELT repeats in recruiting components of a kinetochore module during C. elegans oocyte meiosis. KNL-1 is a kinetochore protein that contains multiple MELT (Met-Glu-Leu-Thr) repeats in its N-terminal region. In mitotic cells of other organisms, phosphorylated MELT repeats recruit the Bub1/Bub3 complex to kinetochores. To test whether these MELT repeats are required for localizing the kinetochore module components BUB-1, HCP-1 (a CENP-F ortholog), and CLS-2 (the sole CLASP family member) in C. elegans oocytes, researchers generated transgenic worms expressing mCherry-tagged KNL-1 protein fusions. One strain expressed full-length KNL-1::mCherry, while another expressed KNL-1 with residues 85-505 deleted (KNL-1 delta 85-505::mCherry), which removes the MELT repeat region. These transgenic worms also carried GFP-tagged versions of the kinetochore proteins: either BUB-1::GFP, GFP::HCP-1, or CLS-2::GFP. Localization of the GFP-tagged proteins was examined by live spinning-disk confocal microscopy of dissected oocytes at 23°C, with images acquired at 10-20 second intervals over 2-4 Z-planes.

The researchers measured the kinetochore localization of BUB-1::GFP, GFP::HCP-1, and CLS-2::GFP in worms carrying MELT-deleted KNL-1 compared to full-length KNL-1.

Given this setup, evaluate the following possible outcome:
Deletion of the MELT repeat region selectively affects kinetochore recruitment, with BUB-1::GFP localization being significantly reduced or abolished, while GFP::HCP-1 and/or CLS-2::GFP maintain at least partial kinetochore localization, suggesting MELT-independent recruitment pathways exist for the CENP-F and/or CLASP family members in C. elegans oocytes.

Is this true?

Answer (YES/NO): NO